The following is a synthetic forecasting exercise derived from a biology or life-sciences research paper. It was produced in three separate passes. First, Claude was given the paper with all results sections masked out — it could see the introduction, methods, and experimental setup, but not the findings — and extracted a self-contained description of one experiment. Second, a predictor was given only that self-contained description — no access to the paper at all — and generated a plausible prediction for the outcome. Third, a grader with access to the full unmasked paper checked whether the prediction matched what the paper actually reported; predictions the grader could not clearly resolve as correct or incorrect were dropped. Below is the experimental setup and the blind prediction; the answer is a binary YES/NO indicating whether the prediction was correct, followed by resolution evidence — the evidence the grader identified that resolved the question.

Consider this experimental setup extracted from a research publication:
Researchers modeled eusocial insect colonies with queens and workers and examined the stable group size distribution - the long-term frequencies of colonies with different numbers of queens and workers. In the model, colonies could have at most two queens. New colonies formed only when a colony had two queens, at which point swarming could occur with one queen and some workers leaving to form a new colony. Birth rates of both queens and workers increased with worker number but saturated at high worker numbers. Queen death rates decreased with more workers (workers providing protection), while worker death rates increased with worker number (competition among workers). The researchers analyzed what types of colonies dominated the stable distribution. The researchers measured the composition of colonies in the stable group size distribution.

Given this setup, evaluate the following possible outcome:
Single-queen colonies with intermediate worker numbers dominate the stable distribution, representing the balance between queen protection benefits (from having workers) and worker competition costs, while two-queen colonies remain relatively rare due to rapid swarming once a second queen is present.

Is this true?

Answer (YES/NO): NO